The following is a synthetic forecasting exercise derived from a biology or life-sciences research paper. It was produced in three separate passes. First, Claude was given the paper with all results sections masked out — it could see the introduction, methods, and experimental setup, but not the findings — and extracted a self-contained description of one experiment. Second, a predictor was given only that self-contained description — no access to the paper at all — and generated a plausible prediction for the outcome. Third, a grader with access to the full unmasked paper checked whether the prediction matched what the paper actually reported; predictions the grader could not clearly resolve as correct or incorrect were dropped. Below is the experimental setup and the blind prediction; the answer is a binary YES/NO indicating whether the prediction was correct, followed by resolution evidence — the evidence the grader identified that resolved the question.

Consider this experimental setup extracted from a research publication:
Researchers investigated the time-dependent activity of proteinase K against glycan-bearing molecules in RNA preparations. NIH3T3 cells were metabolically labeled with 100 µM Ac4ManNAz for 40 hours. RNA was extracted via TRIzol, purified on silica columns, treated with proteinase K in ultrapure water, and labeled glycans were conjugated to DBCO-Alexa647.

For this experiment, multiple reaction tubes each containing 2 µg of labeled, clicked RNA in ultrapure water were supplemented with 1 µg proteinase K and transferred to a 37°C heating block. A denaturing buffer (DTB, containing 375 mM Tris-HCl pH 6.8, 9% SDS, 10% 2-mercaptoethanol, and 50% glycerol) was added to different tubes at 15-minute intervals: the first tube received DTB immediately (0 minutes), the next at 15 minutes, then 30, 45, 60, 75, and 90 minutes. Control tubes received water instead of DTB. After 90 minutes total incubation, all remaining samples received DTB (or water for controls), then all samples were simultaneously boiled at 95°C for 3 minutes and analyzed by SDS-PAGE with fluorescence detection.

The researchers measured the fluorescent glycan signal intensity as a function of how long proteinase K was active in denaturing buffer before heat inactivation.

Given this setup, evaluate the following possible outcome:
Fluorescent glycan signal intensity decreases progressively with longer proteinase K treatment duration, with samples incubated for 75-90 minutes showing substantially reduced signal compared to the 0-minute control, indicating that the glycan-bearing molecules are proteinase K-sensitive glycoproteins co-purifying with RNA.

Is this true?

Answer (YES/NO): YES